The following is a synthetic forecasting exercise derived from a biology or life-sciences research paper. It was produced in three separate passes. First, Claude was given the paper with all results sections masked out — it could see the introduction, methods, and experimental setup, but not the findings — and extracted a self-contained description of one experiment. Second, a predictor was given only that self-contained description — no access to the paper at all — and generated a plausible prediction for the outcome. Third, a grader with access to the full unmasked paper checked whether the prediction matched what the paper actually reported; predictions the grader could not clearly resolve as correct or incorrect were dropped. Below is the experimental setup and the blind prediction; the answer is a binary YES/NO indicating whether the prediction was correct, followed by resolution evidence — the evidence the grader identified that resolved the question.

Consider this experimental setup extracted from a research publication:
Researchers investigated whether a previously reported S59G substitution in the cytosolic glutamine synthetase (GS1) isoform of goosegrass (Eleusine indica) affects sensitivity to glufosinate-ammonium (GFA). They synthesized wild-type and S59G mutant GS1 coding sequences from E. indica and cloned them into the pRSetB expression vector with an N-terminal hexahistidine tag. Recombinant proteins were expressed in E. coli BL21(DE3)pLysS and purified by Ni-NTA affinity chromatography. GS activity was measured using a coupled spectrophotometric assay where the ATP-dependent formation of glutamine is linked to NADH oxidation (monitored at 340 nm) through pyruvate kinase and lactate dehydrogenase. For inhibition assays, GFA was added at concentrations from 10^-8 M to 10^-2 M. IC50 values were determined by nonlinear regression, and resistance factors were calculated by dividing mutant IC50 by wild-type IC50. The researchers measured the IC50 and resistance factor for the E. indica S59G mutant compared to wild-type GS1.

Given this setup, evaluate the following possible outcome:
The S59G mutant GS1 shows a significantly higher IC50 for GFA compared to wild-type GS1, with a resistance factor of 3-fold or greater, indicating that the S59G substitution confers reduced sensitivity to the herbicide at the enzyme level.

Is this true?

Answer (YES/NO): NO